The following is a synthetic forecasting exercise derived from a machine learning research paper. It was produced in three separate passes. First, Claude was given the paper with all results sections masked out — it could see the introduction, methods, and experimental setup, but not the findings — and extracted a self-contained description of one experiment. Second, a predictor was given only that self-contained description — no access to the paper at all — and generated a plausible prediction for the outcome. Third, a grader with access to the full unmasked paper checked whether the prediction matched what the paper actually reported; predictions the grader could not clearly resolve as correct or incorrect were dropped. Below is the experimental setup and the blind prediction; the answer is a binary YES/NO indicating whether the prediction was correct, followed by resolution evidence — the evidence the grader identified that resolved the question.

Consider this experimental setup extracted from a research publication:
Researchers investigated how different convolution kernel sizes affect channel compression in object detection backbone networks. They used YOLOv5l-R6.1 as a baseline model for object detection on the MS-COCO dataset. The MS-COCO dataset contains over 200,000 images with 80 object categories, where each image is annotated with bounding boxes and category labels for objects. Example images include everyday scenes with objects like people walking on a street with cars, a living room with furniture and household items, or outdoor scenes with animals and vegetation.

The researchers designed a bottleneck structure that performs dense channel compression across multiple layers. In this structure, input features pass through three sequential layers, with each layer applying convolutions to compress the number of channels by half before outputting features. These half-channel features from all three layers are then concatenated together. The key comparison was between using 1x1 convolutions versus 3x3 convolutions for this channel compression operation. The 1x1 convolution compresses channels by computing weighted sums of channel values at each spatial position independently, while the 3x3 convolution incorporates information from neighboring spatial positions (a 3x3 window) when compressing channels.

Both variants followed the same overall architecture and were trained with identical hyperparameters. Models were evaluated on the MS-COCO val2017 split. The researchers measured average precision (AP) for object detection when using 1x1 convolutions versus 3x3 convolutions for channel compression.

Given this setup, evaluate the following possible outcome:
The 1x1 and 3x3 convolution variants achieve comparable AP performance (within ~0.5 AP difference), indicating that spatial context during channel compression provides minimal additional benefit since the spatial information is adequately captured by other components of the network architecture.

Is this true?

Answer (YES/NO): NO